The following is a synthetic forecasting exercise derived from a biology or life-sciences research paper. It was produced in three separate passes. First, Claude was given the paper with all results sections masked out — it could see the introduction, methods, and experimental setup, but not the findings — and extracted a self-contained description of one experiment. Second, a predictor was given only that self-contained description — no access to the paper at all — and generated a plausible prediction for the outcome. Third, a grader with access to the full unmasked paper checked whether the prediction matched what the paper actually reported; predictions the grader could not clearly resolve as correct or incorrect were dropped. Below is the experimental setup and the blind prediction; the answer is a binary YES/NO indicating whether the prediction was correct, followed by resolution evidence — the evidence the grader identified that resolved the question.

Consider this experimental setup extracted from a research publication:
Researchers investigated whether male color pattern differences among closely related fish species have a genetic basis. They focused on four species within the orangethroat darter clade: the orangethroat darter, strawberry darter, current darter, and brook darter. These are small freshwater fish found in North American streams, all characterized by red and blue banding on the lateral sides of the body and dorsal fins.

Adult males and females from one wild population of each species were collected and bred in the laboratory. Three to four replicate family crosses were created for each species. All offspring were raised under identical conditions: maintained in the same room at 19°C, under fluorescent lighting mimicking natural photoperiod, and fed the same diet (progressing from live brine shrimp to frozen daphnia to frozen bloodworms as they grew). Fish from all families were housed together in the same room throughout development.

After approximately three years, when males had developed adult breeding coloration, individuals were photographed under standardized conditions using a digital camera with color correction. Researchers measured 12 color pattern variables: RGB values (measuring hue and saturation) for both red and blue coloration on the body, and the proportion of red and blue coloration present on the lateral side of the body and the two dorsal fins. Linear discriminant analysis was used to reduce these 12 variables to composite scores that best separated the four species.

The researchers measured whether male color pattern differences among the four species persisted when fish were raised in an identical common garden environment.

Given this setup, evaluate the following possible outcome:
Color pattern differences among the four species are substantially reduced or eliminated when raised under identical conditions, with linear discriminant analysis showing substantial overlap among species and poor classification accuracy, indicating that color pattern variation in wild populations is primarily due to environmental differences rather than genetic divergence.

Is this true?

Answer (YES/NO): NO